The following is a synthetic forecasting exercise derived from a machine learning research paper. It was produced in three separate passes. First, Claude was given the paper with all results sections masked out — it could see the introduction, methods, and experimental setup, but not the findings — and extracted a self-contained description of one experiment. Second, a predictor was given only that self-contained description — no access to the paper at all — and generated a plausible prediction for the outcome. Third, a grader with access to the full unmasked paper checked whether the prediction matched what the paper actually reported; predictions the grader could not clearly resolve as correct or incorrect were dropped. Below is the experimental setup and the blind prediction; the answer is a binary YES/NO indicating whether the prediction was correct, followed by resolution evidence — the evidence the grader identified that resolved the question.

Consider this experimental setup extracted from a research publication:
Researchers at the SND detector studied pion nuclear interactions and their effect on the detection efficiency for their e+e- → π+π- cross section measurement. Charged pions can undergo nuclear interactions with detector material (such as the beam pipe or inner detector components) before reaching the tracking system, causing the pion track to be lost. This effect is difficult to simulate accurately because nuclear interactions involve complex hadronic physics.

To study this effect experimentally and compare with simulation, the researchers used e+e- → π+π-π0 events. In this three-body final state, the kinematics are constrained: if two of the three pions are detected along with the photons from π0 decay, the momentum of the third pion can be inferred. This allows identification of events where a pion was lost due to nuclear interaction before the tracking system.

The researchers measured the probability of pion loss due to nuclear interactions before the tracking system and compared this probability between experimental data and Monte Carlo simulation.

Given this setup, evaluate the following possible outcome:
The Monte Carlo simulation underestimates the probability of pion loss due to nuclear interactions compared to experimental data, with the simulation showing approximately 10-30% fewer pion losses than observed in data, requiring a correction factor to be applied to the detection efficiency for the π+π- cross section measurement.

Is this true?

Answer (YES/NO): NO